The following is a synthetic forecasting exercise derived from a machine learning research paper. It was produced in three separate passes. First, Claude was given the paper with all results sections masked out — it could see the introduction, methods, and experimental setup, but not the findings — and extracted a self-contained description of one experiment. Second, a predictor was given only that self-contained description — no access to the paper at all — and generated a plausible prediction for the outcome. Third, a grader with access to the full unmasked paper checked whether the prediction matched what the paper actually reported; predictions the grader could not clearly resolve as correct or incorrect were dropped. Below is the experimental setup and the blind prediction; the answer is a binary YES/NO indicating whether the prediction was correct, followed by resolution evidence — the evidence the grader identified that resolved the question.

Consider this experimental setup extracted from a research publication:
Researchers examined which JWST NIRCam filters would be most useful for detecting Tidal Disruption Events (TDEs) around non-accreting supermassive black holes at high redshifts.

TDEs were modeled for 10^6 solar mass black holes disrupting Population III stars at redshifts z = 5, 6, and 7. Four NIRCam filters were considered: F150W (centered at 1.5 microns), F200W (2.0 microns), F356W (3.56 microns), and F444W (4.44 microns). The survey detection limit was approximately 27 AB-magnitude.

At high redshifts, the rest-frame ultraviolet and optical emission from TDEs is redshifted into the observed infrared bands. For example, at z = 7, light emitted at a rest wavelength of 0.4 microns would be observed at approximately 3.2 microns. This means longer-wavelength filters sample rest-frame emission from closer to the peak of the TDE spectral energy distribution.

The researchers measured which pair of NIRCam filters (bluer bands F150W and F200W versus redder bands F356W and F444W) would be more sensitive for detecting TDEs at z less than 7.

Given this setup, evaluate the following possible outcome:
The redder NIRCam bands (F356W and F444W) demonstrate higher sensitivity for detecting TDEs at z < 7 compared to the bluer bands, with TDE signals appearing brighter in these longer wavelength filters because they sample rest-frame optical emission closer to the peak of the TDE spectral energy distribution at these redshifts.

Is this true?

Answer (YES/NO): YES